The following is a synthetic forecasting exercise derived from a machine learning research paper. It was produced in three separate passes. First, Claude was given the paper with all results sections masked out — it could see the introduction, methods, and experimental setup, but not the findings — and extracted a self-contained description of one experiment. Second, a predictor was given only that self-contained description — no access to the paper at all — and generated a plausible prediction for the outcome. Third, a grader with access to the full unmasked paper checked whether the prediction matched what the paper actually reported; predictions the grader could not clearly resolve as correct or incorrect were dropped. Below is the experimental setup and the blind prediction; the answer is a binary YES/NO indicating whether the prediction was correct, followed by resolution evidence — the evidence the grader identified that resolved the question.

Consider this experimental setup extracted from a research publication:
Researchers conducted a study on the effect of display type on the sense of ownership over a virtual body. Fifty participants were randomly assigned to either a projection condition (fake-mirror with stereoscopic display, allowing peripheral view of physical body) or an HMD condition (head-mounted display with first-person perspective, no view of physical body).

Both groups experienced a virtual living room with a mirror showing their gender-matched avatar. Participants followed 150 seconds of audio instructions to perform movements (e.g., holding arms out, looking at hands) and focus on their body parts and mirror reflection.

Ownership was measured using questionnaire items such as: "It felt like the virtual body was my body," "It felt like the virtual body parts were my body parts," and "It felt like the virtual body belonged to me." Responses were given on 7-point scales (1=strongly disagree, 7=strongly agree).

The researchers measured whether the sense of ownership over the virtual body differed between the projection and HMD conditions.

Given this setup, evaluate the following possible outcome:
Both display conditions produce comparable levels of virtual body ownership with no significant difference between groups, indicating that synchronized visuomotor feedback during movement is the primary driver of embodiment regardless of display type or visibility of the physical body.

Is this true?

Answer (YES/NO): YES